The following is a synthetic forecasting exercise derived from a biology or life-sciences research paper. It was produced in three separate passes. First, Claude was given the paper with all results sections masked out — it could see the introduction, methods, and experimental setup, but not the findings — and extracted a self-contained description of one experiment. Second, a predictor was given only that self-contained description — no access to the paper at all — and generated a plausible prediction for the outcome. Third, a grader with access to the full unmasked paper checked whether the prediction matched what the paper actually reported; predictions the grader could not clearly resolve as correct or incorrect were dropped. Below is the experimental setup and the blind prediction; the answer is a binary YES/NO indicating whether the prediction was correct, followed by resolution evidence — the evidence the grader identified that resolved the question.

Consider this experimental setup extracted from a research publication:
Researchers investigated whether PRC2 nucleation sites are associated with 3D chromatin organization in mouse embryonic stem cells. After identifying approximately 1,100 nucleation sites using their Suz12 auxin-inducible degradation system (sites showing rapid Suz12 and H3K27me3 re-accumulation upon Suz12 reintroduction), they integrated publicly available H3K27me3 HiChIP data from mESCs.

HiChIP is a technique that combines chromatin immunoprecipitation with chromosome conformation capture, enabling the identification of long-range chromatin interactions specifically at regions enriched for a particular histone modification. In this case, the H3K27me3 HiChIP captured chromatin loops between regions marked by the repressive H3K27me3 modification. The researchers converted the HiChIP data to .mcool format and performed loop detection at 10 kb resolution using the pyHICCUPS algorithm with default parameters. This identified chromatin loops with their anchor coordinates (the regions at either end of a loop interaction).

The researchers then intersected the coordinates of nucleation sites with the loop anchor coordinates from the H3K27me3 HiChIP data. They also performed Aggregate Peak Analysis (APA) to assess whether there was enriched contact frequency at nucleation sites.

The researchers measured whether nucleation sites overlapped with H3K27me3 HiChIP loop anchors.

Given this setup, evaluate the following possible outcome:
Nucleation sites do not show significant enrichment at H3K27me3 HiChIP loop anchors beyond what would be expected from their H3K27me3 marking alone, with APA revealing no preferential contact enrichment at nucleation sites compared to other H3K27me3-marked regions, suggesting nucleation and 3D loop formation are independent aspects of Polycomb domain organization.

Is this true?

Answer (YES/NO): NO